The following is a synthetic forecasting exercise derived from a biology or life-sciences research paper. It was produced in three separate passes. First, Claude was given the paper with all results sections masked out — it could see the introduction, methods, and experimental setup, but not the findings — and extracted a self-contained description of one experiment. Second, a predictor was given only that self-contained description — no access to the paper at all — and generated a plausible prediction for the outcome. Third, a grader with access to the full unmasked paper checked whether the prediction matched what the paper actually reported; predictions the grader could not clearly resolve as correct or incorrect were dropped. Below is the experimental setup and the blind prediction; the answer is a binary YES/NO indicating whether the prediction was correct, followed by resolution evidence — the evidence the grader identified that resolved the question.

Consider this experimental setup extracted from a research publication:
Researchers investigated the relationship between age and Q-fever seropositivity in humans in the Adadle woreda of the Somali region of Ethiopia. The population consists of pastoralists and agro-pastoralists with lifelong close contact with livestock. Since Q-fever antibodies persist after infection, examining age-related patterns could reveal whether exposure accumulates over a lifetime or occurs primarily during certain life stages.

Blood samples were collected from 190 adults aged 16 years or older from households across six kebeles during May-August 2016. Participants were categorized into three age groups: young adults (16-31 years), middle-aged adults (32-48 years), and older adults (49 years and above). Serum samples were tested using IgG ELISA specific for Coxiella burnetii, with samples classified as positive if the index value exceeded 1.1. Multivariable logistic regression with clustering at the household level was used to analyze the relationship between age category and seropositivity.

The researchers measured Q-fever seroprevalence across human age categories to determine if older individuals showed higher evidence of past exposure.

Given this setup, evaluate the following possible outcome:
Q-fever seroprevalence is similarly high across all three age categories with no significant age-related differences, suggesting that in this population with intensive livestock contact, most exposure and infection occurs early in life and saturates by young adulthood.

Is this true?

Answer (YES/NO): YES